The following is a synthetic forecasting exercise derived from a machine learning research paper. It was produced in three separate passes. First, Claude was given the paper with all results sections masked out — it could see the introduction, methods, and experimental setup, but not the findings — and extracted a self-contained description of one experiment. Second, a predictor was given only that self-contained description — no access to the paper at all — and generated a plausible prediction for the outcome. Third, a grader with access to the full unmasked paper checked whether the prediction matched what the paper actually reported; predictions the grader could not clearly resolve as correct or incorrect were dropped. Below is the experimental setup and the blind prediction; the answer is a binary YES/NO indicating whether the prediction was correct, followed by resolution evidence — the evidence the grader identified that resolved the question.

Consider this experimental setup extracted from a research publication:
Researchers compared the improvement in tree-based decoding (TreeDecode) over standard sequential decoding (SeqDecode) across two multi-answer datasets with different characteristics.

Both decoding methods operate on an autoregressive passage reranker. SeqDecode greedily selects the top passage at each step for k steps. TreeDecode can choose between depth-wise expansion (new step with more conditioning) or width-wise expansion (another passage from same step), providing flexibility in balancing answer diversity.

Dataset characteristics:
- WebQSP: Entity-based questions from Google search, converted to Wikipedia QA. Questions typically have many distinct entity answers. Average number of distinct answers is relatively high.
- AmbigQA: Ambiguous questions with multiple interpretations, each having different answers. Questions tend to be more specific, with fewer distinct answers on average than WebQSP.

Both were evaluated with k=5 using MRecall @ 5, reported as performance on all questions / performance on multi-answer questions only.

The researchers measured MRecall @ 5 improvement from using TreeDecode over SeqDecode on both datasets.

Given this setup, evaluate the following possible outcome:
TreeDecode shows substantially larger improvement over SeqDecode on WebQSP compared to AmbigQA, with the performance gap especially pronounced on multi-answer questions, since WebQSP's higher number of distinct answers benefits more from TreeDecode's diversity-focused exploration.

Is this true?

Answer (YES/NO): NO